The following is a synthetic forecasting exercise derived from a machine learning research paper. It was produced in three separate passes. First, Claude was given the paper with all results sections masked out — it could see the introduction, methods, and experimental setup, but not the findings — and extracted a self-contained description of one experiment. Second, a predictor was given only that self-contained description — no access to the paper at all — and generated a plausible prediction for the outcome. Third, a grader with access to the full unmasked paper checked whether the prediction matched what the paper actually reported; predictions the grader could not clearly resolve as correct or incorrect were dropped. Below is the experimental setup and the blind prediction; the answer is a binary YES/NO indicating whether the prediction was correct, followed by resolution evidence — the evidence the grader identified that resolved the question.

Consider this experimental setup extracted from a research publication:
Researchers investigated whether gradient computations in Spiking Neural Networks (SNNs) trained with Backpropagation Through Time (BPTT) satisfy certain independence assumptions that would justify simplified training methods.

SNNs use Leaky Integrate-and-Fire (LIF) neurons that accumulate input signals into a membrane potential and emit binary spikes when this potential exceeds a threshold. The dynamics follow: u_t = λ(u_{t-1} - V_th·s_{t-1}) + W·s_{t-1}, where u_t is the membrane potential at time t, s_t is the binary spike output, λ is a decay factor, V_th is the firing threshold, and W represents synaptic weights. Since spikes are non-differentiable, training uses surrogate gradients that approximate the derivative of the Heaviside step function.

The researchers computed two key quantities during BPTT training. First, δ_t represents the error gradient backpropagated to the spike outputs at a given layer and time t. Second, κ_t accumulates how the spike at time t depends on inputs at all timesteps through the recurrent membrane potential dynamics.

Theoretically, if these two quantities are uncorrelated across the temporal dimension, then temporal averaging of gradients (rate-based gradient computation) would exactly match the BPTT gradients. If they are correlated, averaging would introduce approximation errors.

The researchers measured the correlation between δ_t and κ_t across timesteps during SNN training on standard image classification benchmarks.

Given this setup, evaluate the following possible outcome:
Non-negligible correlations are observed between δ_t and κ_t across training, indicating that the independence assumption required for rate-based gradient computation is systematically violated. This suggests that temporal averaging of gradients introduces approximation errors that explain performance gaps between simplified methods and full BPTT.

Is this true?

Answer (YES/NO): NO